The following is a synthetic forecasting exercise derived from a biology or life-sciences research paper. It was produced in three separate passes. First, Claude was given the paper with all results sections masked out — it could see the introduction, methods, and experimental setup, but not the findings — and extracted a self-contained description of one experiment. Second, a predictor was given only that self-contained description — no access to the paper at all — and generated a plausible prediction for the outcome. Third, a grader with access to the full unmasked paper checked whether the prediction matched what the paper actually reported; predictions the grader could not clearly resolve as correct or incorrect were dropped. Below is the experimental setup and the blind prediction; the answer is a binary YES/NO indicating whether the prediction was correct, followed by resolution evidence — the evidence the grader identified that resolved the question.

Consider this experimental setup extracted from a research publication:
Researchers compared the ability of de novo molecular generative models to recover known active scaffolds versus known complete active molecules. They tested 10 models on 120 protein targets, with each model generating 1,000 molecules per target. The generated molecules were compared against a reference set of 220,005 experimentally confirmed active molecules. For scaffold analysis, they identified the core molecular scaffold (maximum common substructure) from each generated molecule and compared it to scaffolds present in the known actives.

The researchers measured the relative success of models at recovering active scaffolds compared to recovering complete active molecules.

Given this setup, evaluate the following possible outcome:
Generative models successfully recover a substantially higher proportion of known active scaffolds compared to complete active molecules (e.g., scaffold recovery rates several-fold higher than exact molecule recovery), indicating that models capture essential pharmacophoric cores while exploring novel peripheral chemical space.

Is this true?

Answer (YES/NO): YES